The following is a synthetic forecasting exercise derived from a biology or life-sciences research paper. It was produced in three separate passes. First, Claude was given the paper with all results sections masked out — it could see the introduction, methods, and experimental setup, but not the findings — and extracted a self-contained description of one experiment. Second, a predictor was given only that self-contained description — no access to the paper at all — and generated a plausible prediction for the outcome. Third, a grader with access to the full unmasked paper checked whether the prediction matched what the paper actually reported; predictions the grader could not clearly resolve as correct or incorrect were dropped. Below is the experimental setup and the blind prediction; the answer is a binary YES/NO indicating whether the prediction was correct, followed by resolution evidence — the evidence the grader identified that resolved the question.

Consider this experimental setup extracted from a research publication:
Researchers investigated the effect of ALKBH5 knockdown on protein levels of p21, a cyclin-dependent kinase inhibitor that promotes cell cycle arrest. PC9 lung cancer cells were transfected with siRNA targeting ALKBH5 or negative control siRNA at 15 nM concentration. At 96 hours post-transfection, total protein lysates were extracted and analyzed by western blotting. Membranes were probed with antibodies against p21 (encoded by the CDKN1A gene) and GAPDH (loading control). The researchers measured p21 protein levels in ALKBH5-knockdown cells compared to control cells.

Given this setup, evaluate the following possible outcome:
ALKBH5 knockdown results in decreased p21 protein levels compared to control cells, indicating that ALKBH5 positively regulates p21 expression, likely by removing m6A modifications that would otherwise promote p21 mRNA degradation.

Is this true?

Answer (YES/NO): NO